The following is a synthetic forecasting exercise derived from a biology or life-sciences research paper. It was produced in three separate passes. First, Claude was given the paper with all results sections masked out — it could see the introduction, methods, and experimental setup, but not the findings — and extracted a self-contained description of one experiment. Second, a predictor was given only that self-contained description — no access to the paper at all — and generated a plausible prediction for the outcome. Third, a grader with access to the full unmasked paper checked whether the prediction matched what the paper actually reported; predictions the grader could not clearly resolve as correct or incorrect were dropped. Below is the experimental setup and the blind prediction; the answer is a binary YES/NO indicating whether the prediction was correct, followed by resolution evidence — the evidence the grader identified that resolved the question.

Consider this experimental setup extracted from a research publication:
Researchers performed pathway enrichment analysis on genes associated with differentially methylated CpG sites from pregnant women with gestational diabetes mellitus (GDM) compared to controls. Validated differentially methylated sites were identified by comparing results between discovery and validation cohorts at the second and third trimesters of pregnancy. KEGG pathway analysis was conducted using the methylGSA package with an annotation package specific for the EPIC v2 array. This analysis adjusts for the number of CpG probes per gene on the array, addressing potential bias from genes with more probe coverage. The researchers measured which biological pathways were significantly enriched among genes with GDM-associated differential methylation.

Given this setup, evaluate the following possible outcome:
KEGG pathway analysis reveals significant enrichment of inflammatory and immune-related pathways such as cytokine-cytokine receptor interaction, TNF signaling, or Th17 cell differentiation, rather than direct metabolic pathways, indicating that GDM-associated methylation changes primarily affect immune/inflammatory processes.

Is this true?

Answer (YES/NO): NO